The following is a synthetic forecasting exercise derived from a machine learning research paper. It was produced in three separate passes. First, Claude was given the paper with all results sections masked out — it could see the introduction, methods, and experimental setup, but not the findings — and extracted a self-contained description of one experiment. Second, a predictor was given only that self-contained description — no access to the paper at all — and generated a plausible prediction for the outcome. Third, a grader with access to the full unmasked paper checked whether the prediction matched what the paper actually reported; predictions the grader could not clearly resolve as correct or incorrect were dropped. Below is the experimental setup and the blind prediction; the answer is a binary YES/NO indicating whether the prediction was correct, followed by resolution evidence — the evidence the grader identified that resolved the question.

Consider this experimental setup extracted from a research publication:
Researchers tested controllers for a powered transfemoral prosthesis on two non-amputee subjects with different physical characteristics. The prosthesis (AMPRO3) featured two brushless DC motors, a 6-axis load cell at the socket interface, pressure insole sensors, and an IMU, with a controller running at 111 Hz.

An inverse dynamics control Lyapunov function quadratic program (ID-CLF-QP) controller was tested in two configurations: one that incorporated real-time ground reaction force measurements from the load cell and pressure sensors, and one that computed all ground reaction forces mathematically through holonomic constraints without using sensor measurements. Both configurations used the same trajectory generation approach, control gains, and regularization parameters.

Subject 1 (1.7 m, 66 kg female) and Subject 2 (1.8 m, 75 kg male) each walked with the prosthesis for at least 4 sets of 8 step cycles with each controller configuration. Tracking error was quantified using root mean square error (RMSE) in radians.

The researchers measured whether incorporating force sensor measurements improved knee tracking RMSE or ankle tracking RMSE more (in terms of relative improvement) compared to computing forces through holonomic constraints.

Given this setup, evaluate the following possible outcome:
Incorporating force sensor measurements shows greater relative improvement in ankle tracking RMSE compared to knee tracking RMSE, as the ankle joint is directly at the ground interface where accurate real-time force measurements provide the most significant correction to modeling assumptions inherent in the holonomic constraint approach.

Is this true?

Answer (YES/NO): YES